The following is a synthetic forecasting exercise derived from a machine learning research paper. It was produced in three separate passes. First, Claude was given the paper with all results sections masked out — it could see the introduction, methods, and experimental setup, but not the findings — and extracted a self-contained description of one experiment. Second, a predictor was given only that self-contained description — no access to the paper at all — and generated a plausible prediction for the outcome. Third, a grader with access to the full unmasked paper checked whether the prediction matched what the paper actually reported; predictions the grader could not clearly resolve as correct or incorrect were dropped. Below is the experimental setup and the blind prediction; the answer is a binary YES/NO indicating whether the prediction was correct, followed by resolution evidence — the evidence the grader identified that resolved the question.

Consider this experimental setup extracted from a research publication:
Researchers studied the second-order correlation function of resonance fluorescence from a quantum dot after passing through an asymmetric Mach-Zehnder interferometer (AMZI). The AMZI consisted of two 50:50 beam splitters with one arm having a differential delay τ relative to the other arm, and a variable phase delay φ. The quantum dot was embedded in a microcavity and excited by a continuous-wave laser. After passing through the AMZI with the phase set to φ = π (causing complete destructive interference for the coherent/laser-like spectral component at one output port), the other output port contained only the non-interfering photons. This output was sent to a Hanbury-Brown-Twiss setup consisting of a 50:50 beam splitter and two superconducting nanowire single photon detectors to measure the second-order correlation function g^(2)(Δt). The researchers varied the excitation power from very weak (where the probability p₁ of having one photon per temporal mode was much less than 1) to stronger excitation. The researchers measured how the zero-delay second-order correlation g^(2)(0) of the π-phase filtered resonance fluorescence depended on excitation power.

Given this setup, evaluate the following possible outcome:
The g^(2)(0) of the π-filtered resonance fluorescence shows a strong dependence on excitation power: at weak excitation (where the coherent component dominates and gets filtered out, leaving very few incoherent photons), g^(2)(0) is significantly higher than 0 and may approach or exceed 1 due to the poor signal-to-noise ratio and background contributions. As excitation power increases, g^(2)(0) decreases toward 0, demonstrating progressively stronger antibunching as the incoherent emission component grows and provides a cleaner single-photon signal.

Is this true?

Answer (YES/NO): NO